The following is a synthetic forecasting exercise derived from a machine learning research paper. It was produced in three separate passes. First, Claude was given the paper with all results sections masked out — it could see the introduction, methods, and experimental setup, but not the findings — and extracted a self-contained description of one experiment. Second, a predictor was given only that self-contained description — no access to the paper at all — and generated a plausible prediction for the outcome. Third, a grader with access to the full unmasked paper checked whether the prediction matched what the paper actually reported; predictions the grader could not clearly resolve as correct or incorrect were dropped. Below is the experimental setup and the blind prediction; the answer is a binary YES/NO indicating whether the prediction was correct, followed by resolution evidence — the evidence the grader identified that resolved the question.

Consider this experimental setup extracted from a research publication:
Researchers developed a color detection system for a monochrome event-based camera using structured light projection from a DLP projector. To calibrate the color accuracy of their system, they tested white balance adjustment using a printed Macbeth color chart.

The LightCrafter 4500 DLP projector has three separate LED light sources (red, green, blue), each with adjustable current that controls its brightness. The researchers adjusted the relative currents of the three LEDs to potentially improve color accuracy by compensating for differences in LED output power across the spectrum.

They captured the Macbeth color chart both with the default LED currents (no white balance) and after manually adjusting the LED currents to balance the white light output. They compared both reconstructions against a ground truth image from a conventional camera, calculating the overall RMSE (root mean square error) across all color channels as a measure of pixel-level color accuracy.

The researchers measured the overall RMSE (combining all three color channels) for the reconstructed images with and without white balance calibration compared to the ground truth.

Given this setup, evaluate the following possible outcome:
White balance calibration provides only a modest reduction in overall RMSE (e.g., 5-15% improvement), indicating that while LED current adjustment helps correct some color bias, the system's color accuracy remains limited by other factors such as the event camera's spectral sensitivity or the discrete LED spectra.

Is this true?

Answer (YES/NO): YES